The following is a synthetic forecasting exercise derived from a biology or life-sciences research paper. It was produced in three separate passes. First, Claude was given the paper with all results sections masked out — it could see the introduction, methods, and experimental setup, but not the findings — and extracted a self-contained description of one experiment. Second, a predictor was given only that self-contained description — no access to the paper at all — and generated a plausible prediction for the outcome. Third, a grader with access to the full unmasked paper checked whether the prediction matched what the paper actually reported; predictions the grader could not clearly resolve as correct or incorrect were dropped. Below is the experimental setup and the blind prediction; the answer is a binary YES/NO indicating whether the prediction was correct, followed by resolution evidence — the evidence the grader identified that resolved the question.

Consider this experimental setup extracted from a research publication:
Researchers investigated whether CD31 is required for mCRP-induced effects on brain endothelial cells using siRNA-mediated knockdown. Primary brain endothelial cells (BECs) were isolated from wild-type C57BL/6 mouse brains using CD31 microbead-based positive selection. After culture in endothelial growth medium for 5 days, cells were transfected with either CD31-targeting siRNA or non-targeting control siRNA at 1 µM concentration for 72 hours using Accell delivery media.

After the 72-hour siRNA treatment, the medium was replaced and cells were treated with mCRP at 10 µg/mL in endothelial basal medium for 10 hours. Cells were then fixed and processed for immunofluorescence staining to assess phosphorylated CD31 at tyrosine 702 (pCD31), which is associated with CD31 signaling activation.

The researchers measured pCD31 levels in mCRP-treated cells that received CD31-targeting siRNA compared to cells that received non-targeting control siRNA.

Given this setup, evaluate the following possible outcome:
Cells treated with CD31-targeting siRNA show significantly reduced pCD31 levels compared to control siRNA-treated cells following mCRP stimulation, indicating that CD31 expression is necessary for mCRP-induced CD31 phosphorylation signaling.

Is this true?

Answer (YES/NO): YES